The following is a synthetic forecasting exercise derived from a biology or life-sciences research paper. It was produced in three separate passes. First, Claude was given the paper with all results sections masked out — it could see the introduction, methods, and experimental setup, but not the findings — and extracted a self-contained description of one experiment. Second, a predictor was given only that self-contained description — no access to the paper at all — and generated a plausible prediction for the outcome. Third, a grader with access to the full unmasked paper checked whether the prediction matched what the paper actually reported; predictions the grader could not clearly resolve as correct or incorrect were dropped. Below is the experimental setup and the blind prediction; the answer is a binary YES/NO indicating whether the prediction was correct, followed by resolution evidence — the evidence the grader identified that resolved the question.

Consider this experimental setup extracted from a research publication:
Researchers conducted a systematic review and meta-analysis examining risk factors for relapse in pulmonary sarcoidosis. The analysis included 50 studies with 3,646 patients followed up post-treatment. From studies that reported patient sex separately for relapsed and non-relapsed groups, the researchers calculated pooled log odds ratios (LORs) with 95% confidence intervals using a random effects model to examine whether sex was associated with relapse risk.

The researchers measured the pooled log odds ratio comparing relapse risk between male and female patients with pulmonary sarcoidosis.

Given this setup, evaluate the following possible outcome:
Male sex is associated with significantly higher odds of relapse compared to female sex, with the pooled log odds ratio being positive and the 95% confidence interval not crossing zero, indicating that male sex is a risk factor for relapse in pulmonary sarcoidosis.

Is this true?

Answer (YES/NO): NO